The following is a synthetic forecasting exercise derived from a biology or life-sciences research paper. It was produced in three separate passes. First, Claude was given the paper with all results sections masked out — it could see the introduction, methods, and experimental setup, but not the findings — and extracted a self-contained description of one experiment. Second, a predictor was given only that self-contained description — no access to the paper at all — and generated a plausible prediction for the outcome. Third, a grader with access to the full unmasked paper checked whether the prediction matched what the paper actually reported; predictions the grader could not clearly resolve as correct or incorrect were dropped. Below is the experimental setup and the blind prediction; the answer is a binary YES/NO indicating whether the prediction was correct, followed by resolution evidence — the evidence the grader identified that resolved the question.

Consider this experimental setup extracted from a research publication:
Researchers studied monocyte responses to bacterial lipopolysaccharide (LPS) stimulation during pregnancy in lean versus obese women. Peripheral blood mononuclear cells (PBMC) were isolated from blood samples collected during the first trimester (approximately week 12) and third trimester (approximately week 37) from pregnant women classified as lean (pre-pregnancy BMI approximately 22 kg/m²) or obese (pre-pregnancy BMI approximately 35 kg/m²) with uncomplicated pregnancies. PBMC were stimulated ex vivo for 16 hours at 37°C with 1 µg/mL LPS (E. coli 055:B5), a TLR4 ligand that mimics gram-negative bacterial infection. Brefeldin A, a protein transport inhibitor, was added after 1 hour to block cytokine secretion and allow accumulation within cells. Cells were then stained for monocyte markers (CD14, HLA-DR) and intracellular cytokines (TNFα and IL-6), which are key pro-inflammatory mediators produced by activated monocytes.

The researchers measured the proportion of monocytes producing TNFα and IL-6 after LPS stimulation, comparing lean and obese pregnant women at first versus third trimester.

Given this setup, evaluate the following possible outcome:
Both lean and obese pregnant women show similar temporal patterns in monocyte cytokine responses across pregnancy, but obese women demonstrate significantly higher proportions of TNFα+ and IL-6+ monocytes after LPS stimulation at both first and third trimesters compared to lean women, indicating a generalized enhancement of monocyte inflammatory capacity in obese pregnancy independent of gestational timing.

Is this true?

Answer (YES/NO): NO